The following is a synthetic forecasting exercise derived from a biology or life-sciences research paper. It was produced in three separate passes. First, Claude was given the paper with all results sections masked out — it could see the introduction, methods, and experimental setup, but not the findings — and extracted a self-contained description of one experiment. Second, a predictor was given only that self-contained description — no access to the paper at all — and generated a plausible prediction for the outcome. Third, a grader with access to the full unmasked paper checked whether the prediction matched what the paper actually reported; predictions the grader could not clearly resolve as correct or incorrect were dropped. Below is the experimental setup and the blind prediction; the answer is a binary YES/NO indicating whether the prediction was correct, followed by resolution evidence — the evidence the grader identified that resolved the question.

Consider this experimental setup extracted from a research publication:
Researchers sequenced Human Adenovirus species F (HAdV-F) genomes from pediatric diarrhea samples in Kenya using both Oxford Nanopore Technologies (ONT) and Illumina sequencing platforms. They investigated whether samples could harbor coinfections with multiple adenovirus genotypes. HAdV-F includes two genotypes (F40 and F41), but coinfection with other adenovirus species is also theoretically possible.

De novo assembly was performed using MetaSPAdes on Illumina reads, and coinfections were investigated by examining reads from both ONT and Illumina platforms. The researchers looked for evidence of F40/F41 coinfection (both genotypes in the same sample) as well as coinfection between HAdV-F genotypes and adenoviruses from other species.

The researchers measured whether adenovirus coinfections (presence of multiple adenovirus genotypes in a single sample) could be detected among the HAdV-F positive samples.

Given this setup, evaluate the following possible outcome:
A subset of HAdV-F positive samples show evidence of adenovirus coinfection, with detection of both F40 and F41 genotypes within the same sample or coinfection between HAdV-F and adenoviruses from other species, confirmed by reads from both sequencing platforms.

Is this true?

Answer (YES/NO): YES